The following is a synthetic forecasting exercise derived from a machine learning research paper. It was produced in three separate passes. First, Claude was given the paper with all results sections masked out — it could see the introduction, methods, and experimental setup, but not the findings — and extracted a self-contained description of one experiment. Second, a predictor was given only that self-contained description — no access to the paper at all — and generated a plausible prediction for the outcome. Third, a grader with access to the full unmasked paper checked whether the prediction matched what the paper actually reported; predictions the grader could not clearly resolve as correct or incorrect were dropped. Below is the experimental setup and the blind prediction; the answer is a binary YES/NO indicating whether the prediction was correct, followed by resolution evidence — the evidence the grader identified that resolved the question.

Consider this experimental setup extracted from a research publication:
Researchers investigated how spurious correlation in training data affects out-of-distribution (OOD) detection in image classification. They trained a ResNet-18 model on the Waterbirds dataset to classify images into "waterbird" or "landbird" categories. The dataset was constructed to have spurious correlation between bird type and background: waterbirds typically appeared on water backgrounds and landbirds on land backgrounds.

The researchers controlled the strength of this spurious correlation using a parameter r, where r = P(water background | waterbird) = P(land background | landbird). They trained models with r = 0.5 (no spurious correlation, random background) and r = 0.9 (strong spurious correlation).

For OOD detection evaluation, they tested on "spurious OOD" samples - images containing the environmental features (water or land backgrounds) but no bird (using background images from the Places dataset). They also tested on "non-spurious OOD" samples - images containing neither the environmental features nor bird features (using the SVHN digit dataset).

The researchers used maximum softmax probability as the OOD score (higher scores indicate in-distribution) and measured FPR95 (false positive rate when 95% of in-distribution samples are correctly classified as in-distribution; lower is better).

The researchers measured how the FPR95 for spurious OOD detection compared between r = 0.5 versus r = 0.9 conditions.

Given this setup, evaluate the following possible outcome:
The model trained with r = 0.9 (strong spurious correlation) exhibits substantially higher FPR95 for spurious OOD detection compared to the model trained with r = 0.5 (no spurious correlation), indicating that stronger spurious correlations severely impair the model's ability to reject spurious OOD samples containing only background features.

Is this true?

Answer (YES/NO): YES